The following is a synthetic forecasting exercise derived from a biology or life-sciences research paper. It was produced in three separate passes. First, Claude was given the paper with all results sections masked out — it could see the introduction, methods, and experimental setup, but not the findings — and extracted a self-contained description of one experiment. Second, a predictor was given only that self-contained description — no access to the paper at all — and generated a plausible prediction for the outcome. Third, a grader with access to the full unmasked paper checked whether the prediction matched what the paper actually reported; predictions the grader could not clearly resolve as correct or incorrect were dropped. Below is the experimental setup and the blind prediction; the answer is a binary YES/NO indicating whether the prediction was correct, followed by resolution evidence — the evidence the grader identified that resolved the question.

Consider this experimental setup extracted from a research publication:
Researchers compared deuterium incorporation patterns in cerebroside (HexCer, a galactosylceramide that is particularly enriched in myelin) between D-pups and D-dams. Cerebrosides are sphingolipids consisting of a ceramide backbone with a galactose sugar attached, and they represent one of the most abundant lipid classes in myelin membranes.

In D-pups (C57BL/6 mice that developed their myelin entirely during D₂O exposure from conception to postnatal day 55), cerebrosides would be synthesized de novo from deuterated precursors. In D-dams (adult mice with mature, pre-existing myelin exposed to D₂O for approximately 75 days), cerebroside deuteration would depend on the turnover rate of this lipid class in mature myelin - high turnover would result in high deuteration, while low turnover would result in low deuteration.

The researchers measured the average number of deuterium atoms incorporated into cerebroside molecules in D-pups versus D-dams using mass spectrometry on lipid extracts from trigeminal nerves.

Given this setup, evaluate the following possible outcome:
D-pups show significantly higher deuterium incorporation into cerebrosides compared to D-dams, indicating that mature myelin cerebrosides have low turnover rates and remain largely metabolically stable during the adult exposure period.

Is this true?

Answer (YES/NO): NO